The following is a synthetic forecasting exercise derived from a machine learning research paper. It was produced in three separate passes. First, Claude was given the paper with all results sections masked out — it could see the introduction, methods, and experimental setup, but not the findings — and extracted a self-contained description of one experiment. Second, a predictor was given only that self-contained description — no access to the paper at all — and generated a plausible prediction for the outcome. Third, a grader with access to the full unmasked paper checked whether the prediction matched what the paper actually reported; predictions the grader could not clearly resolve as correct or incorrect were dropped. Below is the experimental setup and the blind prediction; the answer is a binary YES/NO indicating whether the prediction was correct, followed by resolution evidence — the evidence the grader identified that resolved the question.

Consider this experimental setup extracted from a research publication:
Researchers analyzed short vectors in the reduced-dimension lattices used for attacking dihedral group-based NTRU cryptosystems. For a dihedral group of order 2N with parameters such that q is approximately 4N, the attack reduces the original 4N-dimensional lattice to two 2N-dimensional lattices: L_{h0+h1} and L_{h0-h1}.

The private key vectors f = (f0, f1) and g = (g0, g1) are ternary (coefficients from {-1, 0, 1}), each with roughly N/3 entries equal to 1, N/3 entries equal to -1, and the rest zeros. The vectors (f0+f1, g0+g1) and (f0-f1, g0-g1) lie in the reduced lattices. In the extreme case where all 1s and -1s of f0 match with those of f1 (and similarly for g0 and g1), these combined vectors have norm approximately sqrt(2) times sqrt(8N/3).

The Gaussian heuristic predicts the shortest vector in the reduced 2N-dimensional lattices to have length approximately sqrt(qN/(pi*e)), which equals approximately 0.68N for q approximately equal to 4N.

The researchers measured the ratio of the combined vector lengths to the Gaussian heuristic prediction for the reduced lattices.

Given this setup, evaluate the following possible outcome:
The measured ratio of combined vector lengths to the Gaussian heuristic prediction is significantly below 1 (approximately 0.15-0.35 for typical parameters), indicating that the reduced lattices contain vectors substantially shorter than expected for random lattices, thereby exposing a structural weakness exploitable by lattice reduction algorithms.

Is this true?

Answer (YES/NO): NO